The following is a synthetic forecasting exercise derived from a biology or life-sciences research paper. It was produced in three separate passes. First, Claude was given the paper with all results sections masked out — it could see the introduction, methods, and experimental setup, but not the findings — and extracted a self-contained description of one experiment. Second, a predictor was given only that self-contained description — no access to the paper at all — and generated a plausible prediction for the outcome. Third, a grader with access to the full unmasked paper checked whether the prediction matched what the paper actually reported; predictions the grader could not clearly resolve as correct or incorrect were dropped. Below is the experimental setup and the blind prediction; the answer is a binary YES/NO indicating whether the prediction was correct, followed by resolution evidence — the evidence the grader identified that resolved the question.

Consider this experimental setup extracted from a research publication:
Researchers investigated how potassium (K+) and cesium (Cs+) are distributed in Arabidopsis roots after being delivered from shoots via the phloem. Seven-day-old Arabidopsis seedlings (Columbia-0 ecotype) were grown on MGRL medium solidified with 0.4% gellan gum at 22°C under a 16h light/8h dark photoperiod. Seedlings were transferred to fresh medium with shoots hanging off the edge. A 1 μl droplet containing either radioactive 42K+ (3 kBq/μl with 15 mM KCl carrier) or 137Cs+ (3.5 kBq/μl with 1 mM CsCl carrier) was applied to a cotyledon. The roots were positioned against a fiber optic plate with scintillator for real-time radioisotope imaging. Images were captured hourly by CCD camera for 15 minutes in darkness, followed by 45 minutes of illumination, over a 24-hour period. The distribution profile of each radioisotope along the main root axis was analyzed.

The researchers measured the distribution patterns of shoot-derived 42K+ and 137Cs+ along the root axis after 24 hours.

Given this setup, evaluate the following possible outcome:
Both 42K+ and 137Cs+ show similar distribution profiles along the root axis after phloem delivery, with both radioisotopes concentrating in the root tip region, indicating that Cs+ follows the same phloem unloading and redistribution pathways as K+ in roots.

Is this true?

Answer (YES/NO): NO